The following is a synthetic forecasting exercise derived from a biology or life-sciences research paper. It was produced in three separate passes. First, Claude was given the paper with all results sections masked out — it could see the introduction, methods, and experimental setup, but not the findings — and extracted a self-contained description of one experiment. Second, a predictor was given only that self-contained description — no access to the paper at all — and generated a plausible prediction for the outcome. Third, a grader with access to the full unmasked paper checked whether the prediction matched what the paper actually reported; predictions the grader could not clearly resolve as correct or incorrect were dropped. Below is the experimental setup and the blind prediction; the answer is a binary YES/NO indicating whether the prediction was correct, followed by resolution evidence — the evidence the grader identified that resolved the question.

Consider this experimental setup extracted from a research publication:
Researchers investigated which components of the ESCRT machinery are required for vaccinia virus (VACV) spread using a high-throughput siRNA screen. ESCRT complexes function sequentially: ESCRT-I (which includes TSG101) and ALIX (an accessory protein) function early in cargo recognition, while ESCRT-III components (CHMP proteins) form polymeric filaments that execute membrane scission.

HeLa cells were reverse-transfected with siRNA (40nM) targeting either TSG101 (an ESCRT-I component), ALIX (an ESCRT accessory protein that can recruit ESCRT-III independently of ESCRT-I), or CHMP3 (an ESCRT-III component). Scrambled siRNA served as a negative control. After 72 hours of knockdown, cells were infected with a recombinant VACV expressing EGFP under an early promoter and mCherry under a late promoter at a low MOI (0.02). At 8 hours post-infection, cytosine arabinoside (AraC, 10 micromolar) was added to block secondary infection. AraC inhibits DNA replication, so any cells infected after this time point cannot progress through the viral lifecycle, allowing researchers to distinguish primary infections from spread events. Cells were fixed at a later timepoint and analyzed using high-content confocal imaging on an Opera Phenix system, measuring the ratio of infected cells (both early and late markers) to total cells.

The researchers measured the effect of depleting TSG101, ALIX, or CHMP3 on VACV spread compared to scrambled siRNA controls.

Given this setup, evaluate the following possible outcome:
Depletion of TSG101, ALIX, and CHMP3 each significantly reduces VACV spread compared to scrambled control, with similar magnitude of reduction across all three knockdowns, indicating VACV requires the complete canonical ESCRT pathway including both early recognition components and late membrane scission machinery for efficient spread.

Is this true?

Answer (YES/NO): YES